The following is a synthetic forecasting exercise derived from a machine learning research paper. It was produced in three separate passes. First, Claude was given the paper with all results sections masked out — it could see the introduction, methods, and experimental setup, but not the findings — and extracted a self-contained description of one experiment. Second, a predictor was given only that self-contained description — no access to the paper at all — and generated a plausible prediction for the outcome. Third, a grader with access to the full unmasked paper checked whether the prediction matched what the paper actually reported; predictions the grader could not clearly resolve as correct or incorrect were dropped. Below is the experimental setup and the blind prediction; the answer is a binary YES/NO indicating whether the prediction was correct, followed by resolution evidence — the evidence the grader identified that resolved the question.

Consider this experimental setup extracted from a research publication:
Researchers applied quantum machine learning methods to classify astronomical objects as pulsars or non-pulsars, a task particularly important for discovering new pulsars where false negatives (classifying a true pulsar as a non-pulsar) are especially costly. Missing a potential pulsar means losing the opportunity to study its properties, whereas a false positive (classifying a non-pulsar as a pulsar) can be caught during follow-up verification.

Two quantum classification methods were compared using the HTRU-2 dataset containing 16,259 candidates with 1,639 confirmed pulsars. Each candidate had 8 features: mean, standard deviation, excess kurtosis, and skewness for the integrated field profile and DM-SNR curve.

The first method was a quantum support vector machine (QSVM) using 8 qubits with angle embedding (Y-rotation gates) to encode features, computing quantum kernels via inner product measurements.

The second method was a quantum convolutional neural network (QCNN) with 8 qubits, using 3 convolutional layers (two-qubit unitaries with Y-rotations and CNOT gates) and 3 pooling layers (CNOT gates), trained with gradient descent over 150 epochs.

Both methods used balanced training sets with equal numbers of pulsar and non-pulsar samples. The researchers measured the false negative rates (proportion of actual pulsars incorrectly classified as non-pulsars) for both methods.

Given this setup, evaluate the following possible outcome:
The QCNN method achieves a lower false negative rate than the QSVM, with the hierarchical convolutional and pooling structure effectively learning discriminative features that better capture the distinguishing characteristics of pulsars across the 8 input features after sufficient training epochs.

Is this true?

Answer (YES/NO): NO